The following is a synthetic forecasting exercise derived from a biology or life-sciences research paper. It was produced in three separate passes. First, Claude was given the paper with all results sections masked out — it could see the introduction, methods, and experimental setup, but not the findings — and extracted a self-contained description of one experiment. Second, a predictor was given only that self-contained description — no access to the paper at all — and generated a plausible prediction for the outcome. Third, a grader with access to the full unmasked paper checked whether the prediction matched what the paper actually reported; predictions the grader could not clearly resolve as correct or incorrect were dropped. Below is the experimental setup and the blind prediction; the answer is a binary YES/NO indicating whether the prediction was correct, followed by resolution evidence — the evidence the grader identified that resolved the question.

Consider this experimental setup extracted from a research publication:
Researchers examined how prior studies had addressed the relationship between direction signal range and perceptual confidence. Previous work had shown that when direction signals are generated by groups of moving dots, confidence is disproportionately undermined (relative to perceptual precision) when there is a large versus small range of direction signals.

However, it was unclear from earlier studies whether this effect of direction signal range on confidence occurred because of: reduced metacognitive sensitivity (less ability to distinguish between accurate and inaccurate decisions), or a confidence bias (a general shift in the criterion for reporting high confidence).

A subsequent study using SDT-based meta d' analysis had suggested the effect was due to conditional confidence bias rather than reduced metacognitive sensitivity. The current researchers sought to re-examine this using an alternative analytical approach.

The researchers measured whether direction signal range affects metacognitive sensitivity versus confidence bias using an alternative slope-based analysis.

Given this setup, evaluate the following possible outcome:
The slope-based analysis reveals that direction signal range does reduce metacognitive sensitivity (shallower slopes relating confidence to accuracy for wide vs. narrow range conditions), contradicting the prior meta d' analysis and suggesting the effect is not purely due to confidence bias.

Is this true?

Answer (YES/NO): NO